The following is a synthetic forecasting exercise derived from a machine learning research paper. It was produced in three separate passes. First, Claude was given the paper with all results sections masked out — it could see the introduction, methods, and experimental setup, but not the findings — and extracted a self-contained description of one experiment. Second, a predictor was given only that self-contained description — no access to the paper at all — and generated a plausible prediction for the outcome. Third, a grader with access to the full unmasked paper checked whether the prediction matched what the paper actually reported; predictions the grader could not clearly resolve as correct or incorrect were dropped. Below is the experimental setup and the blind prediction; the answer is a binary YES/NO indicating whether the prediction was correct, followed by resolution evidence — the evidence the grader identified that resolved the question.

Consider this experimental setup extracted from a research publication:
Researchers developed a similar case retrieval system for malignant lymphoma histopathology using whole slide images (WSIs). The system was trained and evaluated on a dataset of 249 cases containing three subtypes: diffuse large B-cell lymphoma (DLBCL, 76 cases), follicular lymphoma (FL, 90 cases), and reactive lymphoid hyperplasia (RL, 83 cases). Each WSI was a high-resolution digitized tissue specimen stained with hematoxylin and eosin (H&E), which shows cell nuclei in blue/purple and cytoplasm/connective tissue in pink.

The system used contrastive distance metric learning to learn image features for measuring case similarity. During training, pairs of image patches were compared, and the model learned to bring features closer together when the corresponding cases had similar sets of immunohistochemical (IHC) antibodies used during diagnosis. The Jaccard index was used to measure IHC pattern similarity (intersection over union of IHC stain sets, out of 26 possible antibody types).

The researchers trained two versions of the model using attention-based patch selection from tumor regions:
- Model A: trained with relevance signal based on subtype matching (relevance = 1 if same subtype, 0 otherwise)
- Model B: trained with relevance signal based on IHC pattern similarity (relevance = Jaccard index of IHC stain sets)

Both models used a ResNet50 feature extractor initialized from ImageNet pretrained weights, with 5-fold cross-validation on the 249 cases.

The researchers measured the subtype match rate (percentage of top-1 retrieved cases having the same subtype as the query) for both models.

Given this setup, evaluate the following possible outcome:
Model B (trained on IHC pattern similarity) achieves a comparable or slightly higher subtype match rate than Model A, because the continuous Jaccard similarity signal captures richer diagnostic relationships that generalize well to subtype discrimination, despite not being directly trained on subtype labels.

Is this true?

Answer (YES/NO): YES